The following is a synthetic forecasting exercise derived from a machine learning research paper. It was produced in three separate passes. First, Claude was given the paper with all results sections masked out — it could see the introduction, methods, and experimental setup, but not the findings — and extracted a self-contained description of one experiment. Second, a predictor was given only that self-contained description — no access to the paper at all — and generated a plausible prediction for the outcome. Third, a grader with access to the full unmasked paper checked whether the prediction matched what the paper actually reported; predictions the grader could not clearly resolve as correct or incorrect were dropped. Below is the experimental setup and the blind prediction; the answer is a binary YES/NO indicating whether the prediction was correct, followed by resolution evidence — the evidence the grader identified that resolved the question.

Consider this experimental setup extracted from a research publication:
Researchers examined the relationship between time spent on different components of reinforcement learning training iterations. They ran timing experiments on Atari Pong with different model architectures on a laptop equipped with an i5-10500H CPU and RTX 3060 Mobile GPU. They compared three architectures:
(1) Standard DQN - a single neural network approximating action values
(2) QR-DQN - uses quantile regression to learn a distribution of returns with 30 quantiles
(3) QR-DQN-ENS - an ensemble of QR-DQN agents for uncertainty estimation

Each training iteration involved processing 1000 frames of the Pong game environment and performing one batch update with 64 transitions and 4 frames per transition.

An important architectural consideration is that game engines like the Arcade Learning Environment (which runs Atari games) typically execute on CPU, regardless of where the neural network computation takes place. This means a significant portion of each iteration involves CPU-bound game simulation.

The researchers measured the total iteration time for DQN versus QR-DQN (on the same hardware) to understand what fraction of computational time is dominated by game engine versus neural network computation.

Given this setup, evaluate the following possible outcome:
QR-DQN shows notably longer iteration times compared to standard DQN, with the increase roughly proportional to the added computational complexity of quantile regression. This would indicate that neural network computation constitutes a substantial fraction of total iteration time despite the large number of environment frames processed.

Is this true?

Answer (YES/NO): NO